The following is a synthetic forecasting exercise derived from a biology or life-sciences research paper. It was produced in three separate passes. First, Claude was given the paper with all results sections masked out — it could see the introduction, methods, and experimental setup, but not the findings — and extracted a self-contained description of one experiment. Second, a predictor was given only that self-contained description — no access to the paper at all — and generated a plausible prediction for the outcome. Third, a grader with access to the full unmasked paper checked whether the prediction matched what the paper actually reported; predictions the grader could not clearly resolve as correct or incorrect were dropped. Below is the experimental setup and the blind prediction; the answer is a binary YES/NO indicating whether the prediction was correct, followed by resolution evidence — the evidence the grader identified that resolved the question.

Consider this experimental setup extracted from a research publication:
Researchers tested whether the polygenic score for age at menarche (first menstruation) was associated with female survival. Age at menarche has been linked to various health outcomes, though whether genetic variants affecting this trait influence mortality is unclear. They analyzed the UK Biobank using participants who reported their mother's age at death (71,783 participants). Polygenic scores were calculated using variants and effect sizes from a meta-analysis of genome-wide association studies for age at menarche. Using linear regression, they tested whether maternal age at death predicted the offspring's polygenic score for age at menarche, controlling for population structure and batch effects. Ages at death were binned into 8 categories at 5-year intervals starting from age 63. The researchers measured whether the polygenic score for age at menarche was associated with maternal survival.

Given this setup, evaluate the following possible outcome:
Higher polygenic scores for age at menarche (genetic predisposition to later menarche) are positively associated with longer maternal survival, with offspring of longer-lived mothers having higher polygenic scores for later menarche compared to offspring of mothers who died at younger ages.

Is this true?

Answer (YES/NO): NO